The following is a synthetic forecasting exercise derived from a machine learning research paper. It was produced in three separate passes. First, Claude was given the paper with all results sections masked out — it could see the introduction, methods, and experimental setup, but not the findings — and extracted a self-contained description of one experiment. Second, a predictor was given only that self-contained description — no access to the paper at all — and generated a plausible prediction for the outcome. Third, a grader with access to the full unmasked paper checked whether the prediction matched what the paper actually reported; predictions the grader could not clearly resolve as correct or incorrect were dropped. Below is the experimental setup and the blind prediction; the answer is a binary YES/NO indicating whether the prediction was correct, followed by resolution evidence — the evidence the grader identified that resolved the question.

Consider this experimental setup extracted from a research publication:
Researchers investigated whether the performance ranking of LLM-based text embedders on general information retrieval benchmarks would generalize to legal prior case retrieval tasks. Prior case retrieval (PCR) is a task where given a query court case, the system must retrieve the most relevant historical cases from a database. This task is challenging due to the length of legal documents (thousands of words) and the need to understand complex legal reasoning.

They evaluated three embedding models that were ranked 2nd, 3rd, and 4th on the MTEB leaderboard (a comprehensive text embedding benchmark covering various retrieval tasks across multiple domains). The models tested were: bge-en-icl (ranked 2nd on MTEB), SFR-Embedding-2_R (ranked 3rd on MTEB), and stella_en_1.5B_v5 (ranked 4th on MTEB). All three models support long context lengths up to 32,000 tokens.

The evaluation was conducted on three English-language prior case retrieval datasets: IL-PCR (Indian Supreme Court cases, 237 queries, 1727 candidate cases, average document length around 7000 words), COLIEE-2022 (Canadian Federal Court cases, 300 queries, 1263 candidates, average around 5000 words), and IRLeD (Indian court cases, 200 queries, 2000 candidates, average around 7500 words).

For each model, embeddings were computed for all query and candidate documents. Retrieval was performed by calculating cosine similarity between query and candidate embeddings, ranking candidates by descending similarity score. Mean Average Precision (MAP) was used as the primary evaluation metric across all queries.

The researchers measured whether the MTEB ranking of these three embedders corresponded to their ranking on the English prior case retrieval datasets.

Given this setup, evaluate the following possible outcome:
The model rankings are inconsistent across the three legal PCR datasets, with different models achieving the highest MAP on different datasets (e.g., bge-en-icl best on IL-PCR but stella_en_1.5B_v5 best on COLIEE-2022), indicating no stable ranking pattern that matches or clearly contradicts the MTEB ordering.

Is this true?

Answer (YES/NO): NO